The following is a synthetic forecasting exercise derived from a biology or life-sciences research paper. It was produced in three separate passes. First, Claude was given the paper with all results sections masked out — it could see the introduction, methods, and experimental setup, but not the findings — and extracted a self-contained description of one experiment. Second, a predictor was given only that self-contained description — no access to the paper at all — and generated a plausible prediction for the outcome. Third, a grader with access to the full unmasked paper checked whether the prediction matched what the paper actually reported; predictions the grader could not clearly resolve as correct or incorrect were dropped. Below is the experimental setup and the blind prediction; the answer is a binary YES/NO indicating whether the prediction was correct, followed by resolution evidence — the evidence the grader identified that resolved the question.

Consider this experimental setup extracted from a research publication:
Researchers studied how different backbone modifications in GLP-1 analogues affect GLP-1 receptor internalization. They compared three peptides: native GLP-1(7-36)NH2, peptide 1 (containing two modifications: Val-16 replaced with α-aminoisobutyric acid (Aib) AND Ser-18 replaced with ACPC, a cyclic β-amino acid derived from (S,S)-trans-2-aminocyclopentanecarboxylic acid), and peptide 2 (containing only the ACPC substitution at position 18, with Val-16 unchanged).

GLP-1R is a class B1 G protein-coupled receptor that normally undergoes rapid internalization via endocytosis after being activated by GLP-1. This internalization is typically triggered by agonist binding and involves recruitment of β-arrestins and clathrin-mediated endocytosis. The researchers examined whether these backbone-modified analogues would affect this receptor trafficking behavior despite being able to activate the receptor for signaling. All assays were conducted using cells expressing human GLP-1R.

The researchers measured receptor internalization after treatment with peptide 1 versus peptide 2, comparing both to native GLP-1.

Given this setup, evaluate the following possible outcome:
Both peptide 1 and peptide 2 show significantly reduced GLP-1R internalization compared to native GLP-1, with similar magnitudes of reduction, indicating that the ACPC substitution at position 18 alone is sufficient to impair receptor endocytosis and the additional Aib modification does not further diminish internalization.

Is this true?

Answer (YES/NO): NO